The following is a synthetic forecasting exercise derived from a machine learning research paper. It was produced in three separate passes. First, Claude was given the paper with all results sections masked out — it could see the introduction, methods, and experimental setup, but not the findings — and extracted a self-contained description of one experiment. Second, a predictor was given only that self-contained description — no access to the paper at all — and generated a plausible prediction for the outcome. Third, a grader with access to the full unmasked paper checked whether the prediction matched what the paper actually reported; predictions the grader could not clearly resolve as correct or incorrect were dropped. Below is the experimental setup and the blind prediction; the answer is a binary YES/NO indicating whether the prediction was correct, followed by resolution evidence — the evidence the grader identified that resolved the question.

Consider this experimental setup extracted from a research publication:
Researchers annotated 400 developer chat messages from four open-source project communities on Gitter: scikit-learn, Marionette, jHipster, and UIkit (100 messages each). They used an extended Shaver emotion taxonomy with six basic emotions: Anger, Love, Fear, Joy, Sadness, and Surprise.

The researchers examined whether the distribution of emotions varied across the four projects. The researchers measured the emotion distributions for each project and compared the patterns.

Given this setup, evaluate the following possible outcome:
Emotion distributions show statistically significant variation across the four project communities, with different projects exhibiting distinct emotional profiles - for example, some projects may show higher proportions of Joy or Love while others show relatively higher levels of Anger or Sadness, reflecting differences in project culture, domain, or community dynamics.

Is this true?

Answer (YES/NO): NO